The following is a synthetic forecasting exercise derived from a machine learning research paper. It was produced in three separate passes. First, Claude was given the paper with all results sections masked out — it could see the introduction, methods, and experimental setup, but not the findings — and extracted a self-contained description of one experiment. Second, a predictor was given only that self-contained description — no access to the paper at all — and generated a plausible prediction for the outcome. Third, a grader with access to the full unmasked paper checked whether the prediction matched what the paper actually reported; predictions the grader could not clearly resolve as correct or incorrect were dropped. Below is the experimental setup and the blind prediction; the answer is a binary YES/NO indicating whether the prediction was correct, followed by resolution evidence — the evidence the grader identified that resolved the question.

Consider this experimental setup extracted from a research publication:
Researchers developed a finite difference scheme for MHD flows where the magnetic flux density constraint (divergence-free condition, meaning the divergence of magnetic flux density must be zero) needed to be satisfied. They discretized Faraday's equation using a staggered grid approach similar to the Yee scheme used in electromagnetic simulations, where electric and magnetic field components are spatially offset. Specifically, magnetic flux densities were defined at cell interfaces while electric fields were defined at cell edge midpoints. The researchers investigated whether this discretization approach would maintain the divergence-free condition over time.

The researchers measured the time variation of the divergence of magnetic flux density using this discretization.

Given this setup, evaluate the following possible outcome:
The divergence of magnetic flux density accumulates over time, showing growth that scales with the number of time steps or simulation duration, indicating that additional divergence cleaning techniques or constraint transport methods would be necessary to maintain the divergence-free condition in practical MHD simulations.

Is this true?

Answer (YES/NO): NO